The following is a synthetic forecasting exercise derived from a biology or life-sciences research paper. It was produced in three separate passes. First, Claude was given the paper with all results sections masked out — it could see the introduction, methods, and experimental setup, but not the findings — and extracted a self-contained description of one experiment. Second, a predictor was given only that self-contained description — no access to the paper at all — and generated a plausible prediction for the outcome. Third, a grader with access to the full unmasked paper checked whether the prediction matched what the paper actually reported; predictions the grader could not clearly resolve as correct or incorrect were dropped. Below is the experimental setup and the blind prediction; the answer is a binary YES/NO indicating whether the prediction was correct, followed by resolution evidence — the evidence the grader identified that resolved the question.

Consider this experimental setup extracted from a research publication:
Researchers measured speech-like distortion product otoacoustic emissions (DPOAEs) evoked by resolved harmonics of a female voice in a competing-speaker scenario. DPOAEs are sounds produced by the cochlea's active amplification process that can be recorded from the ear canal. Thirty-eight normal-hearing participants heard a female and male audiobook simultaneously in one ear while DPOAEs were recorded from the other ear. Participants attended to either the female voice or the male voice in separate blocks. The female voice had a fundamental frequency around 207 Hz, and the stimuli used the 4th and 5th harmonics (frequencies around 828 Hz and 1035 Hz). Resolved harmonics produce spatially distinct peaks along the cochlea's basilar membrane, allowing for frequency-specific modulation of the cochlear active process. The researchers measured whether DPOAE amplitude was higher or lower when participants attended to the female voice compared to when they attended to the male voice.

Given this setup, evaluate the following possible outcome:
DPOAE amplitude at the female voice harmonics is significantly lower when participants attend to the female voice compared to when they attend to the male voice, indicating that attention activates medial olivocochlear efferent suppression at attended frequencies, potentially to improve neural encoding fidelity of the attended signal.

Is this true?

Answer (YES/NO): YES